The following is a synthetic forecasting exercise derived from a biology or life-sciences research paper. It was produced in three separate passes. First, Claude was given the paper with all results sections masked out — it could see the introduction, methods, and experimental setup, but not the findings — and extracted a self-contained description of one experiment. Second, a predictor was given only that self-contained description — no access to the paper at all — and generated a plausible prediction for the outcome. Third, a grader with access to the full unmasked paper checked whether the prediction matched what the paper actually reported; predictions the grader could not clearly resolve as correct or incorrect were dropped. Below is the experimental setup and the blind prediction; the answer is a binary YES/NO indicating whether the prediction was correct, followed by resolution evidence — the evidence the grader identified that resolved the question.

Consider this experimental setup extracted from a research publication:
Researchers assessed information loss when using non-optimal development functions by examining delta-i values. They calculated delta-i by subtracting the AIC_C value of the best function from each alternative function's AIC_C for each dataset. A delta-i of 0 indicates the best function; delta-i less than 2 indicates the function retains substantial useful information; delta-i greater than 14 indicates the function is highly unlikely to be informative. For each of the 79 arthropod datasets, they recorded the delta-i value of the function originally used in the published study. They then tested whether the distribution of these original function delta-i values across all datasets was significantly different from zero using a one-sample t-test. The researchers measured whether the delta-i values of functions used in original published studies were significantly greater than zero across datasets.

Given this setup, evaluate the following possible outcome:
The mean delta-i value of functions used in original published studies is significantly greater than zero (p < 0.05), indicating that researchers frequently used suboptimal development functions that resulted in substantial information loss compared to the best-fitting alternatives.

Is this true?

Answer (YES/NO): YES